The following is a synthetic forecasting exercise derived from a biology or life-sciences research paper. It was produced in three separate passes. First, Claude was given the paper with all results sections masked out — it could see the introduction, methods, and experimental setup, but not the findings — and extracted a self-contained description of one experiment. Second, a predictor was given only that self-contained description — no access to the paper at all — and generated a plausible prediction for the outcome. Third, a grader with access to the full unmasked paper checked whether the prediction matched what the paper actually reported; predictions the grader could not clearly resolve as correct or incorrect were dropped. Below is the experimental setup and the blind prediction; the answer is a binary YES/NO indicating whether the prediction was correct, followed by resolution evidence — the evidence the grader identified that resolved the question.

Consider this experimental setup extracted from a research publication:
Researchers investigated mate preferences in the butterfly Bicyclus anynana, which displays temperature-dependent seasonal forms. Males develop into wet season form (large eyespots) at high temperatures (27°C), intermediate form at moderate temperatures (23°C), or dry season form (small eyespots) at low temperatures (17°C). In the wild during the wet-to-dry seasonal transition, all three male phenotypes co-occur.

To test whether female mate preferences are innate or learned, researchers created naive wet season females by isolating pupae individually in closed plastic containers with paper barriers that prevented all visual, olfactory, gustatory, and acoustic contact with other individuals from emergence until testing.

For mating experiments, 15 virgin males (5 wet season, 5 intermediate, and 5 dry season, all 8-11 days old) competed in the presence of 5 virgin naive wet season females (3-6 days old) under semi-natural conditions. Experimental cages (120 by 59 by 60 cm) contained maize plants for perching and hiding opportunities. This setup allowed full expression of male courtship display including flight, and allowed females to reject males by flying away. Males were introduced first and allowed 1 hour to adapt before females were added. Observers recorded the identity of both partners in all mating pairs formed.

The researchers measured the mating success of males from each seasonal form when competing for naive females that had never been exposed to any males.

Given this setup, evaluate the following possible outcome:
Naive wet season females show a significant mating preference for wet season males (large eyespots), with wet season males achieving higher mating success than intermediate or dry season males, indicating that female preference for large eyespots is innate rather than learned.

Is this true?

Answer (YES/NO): NO